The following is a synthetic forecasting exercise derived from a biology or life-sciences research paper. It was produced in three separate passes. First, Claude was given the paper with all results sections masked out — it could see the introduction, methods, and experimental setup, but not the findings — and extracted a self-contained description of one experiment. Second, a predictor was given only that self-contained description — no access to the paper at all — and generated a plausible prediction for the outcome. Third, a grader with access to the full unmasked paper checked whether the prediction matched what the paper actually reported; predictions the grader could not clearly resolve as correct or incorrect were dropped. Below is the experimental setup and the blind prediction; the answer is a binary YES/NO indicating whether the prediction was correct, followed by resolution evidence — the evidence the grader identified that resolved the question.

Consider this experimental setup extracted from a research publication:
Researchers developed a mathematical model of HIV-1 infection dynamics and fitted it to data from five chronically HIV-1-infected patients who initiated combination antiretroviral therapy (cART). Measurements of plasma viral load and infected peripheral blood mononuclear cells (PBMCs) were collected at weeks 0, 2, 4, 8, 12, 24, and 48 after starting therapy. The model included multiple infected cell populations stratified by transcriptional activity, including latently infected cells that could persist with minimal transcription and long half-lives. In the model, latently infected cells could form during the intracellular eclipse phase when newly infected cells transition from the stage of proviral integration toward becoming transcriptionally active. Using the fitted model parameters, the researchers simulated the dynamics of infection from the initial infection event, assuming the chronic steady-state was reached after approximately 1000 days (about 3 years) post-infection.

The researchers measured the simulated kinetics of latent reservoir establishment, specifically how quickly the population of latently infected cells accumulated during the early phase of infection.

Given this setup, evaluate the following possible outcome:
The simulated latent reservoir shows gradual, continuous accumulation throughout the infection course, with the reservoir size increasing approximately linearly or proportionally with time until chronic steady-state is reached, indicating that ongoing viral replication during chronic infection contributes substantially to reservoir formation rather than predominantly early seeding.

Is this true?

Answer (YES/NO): NO